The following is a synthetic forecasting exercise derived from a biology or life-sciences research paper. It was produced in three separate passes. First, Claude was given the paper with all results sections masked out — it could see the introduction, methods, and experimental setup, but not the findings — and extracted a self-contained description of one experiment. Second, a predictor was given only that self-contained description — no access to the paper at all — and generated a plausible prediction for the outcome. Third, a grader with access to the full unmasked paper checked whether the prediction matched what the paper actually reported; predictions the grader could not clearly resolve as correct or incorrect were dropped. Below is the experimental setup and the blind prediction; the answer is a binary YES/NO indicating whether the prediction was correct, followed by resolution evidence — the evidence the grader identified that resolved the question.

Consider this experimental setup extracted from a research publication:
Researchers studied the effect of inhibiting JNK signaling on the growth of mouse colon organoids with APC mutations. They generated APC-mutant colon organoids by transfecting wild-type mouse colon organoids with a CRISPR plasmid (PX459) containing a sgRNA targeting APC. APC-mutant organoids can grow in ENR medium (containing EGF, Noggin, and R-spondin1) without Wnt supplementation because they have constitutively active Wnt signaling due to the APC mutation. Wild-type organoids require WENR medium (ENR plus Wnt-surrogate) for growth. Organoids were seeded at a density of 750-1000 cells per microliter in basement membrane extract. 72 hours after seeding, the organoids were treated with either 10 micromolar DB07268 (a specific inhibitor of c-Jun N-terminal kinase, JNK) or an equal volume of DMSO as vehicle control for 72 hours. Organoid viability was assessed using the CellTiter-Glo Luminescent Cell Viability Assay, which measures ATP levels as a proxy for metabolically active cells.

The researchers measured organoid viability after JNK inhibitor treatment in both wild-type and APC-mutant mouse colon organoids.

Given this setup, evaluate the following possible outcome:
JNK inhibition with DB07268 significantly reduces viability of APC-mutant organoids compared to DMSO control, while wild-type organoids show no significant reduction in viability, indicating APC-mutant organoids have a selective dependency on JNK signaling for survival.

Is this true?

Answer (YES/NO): YES